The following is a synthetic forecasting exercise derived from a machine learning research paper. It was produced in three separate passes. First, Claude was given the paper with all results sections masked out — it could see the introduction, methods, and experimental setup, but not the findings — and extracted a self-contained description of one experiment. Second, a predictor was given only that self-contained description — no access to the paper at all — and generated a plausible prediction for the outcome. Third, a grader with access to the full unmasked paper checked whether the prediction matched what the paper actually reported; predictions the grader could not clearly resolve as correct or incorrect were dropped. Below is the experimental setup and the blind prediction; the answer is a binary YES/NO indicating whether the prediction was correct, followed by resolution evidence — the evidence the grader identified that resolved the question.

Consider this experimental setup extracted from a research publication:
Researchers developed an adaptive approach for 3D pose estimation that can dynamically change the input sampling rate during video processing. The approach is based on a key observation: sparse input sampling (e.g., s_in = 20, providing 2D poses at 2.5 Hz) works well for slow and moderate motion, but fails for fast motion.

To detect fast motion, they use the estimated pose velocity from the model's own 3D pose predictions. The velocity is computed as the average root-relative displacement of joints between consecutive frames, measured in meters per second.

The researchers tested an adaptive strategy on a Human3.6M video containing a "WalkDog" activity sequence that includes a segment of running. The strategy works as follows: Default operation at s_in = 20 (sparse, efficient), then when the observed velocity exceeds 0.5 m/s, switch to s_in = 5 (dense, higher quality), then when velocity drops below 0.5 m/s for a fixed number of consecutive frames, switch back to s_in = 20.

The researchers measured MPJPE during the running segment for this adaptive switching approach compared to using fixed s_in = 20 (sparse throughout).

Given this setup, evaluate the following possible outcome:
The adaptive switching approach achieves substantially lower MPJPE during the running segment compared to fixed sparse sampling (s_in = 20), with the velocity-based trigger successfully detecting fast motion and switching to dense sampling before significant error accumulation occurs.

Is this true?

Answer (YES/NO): YES